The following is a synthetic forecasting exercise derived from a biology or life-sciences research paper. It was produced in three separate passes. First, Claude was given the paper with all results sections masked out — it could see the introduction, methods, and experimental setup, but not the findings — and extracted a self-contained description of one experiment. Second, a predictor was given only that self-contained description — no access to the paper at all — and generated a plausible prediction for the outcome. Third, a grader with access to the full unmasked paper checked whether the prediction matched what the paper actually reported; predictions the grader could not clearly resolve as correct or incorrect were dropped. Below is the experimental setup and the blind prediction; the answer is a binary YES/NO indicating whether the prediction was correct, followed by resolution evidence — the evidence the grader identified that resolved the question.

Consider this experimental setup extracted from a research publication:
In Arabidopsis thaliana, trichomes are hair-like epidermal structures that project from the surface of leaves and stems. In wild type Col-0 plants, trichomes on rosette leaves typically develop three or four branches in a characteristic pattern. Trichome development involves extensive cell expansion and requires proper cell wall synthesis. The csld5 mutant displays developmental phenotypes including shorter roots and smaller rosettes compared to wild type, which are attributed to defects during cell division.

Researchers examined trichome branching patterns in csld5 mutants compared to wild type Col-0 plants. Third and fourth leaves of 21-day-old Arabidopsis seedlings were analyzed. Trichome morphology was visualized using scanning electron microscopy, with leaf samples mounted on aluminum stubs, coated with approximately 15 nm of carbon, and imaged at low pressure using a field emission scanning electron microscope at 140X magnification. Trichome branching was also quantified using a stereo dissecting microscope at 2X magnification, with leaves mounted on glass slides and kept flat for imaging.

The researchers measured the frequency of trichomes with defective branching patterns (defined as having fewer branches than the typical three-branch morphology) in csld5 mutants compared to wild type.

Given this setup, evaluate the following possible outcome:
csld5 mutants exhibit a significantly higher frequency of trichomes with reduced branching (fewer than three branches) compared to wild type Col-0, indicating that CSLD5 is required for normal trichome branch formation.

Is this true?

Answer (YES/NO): NO